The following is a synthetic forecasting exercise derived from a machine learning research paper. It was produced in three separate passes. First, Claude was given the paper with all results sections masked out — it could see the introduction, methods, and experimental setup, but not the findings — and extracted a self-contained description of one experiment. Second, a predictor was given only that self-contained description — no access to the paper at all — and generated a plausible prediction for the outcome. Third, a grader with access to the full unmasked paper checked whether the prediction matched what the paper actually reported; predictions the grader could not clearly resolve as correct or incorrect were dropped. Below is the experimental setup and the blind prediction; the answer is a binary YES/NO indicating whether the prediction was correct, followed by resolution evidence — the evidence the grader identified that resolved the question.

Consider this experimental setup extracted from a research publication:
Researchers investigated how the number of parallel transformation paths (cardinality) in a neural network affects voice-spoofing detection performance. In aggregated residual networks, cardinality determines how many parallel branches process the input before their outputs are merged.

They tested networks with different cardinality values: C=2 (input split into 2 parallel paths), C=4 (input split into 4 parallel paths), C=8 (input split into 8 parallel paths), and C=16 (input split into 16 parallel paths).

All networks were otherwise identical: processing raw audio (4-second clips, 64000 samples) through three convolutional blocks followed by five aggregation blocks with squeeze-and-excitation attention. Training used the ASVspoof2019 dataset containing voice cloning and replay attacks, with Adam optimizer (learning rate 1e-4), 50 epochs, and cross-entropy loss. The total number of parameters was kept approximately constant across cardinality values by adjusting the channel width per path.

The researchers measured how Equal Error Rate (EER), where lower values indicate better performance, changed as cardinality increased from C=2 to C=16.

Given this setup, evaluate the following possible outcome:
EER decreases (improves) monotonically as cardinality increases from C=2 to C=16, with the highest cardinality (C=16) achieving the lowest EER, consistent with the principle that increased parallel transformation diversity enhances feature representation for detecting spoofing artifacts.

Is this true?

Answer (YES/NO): NO